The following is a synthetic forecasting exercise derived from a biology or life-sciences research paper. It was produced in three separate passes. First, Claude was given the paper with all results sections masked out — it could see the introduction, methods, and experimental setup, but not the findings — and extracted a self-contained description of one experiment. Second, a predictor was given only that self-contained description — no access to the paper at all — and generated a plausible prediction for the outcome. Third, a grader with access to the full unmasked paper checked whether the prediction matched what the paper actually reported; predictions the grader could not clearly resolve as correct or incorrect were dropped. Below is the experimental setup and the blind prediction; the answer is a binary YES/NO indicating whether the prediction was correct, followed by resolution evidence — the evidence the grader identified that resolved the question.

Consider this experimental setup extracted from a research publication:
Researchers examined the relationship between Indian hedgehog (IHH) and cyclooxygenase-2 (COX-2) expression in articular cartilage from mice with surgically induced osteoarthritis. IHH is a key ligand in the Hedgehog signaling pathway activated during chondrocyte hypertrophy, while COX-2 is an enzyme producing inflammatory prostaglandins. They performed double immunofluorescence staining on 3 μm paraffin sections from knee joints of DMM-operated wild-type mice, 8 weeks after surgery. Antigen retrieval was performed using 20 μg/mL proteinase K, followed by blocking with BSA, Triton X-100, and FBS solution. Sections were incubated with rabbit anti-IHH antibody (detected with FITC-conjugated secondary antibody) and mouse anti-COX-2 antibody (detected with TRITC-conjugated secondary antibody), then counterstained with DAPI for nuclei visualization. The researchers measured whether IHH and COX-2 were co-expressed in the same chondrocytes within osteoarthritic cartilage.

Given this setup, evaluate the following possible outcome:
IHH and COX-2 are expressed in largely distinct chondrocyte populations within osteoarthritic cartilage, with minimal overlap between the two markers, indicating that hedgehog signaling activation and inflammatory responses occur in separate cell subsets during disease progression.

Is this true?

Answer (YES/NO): NO